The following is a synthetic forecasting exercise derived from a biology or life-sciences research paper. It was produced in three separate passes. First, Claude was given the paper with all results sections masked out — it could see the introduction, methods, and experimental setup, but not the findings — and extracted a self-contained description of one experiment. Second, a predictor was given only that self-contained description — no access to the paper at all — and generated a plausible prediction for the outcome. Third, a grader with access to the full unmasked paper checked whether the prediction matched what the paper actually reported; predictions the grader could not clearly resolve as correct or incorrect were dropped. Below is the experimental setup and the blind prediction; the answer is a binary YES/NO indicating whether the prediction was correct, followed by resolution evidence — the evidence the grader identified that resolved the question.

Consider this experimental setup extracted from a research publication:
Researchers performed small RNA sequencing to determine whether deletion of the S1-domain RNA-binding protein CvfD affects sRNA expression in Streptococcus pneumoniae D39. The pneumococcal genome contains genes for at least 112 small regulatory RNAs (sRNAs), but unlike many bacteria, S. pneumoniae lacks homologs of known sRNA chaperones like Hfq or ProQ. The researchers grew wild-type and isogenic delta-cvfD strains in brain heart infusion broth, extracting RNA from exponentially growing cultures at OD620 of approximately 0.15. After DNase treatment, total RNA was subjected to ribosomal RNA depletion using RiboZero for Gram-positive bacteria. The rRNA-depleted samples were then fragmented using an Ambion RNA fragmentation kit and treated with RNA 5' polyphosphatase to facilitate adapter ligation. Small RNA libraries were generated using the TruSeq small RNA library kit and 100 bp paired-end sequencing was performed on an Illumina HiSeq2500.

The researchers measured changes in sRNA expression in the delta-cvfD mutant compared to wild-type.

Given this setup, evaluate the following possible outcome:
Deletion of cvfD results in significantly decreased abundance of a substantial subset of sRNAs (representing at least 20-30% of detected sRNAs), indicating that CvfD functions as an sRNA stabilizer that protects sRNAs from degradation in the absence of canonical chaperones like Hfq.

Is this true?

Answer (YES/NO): NO